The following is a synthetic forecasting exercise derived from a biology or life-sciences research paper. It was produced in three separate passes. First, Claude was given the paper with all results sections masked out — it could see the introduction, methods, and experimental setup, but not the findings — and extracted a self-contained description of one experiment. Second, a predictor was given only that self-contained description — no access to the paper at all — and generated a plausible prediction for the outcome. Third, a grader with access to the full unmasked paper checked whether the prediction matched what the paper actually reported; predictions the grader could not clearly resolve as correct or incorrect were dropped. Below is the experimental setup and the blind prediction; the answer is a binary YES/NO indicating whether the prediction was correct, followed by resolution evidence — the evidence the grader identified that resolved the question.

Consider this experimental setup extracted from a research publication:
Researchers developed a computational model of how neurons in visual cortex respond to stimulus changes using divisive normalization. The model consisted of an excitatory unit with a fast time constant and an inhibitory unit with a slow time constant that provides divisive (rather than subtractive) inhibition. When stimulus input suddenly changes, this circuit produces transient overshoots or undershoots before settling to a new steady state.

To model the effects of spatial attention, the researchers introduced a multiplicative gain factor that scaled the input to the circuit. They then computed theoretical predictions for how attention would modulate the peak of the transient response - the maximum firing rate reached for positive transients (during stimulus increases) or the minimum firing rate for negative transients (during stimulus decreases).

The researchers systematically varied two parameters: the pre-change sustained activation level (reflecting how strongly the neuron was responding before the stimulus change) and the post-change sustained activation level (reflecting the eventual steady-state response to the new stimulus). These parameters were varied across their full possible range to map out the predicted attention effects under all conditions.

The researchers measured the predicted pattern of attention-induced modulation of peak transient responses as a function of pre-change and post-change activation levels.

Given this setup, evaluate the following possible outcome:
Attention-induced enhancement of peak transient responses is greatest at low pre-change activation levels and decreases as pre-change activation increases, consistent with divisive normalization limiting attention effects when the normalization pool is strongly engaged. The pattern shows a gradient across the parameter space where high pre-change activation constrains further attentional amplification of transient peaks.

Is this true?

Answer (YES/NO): NO